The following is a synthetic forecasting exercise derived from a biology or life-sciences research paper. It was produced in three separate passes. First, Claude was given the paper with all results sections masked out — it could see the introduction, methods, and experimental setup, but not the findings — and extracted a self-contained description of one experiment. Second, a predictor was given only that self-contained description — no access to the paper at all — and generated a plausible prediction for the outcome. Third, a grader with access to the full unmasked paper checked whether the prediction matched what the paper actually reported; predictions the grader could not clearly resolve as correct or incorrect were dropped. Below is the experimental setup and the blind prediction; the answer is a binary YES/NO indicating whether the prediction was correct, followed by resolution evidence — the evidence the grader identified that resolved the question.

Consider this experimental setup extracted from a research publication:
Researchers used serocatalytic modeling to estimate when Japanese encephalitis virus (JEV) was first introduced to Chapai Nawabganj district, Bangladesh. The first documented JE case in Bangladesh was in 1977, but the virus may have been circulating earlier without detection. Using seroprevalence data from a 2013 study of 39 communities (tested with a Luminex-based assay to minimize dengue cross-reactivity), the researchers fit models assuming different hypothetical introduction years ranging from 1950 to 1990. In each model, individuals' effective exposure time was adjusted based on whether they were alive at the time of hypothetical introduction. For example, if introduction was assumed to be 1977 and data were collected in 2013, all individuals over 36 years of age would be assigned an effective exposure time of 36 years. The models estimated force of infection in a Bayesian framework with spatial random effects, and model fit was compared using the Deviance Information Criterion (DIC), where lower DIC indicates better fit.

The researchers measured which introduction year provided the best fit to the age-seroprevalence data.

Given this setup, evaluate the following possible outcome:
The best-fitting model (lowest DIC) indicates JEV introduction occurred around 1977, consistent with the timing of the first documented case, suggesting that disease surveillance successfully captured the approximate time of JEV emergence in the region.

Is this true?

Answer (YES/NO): YES